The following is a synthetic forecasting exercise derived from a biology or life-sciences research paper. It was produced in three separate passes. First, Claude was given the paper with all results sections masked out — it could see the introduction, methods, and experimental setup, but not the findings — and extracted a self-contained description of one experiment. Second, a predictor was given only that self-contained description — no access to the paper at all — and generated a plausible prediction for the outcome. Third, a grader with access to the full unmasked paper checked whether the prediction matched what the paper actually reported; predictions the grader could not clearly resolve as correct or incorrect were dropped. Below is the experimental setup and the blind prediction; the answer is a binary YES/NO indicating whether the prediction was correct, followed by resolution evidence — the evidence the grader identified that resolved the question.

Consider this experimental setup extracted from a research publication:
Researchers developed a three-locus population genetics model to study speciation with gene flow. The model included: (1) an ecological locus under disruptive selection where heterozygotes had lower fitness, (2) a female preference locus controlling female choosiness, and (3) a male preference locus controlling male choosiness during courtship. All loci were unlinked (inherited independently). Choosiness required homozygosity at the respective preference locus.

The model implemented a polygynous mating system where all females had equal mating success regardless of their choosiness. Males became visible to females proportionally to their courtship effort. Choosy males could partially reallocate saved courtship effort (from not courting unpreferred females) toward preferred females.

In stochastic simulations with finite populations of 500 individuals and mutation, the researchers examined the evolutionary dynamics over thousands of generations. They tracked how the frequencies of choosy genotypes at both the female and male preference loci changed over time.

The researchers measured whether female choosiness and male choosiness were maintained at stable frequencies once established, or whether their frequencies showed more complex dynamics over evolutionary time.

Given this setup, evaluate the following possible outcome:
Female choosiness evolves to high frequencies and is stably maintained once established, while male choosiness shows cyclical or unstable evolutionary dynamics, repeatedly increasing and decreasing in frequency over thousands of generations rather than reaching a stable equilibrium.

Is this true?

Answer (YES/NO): NO